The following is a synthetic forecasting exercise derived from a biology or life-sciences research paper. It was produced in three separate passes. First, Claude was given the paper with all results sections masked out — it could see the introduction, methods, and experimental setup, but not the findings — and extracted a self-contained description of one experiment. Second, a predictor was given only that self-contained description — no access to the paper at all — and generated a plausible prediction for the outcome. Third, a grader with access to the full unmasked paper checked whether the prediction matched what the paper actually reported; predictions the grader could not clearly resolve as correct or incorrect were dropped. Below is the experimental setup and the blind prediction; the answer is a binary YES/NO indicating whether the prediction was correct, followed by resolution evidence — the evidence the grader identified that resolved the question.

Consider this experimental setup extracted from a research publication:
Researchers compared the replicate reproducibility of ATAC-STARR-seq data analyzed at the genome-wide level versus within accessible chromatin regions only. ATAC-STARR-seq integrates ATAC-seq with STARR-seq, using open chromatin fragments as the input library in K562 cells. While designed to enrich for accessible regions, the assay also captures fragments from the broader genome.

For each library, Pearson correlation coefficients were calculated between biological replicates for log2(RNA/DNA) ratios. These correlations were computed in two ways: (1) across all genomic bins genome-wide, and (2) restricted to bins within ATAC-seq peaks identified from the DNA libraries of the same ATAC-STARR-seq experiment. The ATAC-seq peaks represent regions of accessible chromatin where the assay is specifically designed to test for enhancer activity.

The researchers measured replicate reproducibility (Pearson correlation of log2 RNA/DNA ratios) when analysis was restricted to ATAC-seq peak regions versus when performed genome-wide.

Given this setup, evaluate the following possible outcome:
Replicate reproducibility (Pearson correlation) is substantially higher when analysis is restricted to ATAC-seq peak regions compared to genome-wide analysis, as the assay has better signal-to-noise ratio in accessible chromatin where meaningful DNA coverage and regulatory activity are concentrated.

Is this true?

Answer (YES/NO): NO